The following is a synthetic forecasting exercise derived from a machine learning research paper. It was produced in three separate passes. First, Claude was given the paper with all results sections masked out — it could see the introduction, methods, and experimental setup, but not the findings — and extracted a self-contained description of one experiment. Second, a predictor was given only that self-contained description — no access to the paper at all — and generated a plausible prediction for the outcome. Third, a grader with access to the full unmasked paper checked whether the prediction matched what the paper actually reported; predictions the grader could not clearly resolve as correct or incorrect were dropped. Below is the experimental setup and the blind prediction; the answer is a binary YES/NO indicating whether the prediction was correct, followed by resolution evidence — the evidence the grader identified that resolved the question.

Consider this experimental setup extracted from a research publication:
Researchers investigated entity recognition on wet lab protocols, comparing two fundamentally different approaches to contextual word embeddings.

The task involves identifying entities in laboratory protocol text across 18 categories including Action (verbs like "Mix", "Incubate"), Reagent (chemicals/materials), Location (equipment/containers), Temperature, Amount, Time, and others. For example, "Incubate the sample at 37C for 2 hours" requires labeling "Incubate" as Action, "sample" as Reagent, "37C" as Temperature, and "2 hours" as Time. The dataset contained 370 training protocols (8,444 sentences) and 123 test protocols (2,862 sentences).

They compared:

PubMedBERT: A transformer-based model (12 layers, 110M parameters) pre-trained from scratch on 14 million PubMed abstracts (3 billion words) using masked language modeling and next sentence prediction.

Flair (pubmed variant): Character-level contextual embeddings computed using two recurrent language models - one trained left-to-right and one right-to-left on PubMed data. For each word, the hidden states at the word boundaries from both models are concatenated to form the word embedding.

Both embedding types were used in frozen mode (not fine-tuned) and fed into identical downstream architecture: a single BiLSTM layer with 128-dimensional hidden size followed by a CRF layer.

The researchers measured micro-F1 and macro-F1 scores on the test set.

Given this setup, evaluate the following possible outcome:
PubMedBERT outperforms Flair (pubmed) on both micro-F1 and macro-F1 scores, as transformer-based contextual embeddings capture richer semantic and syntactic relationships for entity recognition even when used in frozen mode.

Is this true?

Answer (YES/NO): NO